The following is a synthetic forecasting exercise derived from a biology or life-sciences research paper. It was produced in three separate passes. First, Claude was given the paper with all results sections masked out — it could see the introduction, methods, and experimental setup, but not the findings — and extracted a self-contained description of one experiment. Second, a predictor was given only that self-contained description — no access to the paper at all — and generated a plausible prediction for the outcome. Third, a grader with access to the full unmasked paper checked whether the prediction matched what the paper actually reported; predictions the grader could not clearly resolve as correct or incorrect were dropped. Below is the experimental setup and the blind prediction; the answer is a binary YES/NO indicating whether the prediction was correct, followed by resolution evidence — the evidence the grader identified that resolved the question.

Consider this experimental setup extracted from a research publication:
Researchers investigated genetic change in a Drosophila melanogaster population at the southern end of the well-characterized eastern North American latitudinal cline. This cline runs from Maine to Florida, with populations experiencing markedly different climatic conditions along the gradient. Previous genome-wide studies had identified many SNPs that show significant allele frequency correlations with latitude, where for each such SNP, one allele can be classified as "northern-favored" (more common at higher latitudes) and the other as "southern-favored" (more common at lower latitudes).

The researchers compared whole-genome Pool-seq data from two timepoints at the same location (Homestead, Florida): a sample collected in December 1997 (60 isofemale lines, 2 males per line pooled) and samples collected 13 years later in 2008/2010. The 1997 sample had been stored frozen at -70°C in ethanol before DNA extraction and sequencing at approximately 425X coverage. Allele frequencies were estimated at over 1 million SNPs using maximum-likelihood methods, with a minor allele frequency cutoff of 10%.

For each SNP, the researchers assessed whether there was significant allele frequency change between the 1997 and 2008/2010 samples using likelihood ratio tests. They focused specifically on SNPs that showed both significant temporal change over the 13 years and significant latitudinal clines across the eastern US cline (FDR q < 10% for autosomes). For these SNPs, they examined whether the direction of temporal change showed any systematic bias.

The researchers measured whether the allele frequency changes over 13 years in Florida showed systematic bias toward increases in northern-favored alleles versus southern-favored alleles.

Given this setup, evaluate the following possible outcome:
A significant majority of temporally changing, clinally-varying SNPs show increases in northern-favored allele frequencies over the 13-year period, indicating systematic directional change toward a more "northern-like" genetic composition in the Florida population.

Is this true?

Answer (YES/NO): NO